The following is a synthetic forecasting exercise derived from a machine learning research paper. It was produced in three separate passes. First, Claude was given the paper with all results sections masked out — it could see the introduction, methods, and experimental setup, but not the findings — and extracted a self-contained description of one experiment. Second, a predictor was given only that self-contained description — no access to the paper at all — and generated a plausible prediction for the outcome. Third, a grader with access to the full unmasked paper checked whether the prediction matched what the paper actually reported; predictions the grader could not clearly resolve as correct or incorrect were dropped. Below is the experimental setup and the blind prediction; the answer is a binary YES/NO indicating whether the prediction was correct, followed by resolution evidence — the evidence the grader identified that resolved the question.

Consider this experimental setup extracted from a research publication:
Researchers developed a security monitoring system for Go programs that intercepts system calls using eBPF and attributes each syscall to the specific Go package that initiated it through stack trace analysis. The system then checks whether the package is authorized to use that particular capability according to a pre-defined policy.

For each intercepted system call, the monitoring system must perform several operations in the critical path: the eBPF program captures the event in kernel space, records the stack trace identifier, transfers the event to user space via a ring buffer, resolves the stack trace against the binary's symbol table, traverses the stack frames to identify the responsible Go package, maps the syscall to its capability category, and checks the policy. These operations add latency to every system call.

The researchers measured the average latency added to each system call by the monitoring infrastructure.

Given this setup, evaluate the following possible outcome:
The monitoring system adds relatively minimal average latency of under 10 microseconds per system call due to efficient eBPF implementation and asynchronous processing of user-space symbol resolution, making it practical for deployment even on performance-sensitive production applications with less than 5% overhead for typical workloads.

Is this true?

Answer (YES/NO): NO